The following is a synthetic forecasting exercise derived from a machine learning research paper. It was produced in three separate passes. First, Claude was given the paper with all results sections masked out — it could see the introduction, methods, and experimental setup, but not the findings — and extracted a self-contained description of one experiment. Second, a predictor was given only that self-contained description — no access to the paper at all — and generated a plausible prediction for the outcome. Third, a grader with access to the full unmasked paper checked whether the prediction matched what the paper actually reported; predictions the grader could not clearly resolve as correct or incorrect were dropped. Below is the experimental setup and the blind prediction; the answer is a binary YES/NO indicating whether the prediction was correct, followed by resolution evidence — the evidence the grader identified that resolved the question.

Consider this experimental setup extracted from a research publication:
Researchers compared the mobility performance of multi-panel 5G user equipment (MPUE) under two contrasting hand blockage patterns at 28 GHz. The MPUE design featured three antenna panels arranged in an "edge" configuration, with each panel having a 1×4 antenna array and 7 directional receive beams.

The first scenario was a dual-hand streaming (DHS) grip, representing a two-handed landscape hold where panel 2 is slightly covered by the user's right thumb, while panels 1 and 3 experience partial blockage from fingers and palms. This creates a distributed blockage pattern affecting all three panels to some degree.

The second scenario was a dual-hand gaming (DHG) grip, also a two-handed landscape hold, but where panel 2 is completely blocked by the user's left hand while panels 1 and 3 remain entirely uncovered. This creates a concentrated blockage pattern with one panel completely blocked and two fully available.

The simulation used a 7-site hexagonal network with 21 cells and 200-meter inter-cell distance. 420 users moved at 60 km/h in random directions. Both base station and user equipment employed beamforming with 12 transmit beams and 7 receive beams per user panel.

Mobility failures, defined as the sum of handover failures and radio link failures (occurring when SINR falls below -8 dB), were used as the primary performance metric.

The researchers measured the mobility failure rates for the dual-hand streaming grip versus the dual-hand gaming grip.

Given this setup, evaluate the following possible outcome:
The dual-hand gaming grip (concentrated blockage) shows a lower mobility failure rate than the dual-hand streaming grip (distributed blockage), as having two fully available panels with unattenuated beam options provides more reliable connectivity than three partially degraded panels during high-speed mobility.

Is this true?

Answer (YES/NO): NO